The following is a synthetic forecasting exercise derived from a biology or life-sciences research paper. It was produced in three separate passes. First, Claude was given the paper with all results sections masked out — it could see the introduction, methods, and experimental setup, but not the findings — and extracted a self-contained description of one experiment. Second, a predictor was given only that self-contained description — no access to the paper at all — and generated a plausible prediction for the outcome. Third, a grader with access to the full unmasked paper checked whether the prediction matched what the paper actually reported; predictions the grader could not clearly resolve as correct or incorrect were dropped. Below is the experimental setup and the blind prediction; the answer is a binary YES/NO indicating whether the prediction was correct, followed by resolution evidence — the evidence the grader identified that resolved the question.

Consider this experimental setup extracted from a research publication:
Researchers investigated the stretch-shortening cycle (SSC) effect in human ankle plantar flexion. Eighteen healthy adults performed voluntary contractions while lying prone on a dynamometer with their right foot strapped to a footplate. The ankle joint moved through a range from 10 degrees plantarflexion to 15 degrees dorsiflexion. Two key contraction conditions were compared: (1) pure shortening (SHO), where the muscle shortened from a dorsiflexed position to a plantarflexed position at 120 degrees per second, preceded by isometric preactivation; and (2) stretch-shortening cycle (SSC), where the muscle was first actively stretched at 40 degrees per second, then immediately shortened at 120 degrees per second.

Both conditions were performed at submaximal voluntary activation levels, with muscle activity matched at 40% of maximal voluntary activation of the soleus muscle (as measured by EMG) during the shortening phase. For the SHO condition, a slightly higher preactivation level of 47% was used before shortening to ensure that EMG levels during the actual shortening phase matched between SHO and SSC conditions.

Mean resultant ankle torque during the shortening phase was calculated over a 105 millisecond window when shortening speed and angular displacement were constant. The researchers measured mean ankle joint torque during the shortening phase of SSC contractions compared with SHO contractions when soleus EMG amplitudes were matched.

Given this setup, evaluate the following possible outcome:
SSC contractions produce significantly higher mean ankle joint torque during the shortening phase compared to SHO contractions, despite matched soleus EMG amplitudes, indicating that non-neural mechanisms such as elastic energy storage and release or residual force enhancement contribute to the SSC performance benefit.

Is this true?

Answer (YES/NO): NO